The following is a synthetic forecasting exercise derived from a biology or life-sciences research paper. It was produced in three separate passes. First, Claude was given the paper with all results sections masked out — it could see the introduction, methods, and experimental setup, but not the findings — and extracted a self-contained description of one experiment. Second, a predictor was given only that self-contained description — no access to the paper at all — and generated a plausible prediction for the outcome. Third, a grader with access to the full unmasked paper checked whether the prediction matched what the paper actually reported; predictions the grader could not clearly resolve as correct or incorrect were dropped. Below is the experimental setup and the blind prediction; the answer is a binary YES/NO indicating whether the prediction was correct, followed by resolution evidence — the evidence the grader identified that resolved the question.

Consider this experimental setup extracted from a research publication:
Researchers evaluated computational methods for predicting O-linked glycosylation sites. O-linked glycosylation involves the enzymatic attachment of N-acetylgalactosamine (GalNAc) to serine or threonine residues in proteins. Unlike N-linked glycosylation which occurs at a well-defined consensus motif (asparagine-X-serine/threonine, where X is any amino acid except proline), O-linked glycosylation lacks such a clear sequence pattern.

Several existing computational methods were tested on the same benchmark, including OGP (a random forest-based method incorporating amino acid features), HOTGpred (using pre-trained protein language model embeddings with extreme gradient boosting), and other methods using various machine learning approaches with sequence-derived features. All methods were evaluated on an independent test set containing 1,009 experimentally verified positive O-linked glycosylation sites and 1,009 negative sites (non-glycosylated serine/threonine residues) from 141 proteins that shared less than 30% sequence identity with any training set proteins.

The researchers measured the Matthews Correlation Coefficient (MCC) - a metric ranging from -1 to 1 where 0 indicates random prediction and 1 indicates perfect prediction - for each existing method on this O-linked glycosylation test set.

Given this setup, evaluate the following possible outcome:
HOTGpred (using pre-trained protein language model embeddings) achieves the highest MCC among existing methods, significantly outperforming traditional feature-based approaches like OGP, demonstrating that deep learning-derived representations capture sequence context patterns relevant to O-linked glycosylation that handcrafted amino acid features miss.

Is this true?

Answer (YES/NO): NO